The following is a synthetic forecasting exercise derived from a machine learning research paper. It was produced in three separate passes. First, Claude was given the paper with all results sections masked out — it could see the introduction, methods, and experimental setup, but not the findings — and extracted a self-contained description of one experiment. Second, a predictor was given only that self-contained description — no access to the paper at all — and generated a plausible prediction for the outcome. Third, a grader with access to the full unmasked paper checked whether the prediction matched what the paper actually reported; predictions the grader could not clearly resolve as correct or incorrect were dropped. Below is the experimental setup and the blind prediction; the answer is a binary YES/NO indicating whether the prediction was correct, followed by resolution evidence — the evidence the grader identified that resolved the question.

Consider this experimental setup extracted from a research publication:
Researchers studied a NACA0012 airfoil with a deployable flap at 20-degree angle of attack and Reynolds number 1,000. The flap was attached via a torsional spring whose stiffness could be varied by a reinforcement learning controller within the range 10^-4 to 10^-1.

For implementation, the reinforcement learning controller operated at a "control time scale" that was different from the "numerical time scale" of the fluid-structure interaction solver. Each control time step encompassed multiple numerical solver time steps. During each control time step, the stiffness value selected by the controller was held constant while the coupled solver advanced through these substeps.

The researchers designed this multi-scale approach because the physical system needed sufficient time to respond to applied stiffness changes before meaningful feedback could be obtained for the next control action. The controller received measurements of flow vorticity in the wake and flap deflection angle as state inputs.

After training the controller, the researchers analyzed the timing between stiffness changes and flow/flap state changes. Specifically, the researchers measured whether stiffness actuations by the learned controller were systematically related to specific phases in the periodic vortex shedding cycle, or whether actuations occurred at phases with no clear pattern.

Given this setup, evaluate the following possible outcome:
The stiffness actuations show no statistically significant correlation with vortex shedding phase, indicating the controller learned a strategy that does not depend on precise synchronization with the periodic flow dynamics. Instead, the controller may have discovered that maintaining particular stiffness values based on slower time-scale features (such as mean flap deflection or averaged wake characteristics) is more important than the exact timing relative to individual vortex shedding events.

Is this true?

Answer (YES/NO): NO